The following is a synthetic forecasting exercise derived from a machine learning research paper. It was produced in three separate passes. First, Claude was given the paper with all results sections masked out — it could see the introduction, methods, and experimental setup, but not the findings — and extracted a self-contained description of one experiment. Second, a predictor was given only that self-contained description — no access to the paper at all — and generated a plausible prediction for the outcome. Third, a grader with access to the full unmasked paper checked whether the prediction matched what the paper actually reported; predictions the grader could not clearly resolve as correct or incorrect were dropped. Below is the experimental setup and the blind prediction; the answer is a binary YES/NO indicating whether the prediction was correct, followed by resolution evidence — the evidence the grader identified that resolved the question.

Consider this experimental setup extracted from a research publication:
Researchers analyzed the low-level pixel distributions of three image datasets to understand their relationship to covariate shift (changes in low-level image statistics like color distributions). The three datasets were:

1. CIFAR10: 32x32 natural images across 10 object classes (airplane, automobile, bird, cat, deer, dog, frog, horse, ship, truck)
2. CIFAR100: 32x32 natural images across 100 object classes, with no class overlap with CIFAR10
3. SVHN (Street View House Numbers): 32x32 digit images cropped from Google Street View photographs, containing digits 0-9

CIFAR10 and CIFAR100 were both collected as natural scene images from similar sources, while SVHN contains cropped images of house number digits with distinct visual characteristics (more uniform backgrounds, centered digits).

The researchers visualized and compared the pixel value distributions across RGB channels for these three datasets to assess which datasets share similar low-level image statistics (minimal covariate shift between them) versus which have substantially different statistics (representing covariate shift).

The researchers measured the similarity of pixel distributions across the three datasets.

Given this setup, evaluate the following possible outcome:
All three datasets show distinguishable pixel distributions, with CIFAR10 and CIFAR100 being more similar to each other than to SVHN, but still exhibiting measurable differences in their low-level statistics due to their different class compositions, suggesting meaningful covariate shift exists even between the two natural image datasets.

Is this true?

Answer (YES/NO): NO